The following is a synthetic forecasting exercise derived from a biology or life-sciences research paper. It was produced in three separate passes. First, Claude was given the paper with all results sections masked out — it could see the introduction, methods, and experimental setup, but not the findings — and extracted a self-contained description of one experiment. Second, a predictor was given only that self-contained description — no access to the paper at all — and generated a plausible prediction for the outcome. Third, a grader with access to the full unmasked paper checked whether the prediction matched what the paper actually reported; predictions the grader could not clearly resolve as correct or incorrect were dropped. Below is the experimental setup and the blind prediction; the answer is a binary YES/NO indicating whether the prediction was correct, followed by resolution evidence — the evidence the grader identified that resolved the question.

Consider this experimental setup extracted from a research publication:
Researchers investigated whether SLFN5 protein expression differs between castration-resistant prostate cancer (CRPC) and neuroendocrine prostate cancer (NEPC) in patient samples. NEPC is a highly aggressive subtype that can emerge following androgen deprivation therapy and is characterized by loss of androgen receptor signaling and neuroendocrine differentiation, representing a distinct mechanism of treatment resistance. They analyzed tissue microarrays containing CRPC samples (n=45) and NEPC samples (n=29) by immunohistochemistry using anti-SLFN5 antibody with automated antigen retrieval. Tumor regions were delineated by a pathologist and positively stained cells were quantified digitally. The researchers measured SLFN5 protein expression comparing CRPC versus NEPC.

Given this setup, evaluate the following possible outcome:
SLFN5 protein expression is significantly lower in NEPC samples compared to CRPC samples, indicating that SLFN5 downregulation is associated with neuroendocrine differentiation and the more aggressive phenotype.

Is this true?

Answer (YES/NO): NO